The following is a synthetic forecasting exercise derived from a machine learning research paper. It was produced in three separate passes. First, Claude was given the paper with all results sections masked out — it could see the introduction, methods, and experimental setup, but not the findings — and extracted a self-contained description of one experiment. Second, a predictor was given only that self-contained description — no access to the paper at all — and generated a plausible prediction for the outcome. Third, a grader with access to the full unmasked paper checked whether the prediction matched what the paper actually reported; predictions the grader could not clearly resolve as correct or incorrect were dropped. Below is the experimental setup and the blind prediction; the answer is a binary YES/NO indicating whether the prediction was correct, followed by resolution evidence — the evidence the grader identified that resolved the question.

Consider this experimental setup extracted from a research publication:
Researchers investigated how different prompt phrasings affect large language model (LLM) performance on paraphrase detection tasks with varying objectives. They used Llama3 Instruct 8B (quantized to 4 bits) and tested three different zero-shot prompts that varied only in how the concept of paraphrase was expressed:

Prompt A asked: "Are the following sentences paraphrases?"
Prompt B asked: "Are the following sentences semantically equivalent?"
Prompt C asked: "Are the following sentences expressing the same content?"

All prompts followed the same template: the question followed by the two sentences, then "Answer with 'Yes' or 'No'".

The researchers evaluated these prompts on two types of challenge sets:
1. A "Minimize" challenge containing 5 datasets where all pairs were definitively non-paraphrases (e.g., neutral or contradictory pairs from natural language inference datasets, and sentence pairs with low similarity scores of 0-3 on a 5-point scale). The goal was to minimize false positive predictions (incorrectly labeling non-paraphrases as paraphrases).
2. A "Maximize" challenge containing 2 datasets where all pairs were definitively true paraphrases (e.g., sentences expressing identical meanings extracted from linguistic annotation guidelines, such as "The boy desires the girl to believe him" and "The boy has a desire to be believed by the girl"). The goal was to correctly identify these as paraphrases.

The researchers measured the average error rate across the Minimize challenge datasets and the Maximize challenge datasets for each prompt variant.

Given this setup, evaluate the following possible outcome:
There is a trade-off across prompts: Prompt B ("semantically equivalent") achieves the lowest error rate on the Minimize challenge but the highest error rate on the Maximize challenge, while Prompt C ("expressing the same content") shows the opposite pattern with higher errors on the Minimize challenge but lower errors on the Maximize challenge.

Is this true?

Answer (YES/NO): NO